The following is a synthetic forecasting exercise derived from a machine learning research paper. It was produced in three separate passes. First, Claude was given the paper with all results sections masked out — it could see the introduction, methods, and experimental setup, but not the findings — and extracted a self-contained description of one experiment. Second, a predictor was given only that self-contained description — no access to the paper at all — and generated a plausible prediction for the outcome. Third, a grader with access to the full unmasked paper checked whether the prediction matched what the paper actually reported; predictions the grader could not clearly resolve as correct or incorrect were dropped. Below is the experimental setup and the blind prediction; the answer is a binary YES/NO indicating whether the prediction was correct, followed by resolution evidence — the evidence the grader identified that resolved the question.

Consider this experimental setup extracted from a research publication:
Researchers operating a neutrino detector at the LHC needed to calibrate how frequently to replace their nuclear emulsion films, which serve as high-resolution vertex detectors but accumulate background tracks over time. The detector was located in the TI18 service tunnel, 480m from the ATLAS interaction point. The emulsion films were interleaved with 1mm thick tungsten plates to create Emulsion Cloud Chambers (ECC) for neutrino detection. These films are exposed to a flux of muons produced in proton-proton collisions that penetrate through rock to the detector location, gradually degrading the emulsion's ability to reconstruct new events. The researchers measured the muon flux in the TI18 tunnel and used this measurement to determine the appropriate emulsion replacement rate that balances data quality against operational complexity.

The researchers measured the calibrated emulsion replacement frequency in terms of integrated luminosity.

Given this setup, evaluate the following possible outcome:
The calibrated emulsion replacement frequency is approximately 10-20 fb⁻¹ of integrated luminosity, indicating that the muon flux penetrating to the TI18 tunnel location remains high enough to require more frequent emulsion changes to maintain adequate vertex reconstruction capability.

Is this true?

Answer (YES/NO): NO